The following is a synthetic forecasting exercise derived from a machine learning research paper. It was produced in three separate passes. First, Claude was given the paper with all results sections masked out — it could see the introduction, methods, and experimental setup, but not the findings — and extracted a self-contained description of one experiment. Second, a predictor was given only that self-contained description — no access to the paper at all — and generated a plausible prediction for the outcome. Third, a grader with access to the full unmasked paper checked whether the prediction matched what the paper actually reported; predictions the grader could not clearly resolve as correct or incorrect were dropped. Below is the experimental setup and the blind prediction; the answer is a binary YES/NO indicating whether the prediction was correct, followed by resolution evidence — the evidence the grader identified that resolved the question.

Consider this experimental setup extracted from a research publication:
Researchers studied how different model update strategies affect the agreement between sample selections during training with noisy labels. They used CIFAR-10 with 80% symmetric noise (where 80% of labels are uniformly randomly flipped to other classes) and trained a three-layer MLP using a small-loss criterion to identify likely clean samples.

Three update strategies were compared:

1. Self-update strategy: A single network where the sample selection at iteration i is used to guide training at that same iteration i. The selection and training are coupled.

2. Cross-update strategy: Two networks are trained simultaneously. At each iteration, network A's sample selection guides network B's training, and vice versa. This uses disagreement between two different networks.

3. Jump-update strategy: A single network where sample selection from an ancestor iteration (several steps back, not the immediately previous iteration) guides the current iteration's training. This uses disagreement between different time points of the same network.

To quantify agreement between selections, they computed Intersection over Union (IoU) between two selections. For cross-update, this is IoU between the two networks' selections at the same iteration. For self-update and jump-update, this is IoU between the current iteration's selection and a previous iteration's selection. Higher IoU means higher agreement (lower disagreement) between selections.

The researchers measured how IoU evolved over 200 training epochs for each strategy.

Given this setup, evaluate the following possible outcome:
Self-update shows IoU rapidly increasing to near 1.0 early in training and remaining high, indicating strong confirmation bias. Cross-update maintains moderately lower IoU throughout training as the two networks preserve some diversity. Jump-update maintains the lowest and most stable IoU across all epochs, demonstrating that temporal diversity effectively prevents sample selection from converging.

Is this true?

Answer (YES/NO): NO